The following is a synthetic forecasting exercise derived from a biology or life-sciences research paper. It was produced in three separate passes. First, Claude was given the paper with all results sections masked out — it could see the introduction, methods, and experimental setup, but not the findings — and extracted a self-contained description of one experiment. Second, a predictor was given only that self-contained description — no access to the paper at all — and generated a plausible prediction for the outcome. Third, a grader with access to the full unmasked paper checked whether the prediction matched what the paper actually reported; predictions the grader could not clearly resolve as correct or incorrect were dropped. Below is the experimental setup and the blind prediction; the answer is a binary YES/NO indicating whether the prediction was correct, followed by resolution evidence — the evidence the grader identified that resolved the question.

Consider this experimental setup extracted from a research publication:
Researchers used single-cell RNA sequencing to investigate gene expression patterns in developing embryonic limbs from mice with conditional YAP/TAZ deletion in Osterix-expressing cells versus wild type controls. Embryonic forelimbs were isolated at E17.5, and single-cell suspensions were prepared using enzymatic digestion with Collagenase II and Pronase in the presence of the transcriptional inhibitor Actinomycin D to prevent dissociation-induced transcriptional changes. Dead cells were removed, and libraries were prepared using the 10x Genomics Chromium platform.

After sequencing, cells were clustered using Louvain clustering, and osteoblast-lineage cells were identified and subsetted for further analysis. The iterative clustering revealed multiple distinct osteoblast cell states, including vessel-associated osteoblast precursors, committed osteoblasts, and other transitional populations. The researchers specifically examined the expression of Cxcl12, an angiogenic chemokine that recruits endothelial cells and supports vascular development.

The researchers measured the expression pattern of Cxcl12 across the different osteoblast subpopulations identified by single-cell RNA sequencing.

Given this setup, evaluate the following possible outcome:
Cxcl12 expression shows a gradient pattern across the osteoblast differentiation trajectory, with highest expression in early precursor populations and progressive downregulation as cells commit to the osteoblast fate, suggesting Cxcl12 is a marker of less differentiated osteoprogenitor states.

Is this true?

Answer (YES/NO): NO